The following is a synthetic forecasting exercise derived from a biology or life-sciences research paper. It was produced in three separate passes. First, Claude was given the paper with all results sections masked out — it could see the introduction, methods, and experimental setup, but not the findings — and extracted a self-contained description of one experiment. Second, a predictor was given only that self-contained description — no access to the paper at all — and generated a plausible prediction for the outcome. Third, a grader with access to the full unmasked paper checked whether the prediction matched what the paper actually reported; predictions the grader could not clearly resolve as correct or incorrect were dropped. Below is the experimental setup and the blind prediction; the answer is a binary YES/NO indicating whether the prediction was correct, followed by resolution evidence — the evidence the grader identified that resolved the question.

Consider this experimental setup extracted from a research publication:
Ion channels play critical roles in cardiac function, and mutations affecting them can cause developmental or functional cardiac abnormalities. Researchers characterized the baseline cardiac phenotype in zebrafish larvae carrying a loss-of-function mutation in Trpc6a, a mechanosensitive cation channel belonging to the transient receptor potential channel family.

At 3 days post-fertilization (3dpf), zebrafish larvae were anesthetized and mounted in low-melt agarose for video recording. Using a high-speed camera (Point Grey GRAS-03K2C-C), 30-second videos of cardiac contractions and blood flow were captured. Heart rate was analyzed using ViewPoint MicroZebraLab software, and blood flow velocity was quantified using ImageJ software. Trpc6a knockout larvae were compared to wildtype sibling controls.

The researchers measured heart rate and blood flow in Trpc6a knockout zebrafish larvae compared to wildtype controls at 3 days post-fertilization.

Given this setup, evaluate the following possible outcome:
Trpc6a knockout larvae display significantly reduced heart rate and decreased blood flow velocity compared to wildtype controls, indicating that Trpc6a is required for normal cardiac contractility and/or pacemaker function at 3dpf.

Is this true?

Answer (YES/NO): NO